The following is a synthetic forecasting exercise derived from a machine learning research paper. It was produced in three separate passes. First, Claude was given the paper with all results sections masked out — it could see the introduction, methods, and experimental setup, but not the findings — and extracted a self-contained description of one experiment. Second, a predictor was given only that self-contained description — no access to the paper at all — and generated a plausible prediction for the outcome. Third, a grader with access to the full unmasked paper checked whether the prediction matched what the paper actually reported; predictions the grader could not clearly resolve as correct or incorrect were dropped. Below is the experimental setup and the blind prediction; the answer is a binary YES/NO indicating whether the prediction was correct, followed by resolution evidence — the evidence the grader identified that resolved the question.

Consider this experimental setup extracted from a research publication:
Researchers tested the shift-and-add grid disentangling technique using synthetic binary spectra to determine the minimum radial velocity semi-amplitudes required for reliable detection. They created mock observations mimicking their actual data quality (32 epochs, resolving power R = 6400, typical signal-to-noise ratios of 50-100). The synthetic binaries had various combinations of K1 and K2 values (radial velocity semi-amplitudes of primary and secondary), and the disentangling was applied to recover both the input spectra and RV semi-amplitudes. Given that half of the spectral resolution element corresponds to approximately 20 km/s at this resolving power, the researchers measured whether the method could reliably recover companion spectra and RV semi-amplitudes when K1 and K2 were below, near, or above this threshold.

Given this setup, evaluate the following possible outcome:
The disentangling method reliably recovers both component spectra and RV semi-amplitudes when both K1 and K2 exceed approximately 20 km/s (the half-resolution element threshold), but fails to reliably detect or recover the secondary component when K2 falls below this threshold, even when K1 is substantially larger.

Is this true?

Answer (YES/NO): NO